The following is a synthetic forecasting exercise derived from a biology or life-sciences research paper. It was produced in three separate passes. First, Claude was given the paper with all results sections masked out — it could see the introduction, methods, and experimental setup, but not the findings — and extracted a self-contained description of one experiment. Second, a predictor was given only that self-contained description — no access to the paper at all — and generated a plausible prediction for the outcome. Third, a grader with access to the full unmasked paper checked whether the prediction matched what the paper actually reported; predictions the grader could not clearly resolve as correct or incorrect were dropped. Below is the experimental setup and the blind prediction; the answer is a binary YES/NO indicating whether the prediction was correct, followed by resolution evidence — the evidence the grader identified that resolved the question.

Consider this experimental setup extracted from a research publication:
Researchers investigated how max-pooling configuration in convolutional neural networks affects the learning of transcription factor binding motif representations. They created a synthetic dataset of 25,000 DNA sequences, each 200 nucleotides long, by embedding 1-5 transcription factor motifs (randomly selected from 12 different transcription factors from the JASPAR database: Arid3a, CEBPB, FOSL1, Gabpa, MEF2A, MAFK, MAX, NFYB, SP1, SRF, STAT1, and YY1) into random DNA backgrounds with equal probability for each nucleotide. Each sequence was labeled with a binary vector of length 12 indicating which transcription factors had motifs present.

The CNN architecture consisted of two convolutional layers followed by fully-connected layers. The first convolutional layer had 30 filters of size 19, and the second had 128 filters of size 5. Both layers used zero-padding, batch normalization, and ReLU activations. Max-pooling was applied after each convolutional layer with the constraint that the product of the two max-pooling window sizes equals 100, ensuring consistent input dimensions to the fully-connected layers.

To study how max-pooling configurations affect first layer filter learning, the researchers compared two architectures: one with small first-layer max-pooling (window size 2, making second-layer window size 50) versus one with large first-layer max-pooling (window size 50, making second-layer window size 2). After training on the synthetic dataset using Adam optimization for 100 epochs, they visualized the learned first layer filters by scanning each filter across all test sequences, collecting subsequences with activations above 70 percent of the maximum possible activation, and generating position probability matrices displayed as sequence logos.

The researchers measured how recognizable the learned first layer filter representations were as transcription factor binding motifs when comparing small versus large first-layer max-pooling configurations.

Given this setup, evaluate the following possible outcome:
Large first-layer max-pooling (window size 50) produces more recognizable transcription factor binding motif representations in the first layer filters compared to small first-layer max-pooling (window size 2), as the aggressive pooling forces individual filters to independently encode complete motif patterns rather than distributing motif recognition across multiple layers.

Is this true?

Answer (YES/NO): YES